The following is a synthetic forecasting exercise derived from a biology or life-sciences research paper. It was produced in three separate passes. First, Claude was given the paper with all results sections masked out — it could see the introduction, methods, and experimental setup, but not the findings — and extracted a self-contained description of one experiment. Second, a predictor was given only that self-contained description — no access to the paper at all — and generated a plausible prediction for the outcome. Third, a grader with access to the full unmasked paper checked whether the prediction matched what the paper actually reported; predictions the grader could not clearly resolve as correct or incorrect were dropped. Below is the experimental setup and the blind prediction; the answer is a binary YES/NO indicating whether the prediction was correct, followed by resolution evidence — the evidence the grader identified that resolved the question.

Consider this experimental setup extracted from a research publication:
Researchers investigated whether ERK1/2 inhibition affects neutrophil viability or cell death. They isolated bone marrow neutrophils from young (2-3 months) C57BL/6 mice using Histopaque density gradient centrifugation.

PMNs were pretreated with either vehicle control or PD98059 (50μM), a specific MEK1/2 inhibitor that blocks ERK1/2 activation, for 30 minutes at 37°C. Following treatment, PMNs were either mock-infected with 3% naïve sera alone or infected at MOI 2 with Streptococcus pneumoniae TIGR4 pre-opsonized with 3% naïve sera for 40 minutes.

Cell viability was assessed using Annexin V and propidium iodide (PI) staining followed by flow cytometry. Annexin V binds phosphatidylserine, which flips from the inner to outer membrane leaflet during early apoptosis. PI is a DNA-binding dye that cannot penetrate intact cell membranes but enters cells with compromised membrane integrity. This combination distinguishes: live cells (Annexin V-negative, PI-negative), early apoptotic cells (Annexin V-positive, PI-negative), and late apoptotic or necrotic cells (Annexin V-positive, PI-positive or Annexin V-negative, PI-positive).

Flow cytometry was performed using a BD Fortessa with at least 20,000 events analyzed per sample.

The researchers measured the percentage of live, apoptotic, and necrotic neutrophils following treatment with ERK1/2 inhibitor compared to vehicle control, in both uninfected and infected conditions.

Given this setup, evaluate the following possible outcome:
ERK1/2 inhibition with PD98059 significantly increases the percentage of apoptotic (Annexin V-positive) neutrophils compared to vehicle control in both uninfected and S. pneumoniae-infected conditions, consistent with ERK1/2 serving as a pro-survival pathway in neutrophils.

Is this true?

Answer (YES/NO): NO